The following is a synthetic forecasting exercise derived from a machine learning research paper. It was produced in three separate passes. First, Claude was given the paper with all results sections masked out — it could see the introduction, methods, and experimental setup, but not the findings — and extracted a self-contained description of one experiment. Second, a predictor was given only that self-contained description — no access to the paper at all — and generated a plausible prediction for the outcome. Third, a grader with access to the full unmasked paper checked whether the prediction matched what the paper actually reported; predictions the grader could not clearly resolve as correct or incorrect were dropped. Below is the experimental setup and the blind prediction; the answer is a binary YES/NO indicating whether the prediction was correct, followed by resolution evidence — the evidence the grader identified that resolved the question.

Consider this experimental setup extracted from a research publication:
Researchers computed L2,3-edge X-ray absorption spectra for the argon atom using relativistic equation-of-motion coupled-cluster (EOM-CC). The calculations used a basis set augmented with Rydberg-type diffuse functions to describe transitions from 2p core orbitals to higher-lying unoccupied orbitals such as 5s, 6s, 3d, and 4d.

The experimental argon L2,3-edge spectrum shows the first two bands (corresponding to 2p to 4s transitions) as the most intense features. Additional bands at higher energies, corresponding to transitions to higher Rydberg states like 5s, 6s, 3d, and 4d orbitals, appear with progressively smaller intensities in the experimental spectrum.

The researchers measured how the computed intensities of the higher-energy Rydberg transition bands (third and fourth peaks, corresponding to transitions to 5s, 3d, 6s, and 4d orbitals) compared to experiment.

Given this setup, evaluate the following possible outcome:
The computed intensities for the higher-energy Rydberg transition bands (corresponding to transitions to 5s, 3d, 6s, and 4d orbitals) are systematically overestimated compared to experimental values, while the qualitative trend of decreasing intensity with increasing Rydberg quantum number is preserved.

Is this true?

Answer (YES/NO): NO